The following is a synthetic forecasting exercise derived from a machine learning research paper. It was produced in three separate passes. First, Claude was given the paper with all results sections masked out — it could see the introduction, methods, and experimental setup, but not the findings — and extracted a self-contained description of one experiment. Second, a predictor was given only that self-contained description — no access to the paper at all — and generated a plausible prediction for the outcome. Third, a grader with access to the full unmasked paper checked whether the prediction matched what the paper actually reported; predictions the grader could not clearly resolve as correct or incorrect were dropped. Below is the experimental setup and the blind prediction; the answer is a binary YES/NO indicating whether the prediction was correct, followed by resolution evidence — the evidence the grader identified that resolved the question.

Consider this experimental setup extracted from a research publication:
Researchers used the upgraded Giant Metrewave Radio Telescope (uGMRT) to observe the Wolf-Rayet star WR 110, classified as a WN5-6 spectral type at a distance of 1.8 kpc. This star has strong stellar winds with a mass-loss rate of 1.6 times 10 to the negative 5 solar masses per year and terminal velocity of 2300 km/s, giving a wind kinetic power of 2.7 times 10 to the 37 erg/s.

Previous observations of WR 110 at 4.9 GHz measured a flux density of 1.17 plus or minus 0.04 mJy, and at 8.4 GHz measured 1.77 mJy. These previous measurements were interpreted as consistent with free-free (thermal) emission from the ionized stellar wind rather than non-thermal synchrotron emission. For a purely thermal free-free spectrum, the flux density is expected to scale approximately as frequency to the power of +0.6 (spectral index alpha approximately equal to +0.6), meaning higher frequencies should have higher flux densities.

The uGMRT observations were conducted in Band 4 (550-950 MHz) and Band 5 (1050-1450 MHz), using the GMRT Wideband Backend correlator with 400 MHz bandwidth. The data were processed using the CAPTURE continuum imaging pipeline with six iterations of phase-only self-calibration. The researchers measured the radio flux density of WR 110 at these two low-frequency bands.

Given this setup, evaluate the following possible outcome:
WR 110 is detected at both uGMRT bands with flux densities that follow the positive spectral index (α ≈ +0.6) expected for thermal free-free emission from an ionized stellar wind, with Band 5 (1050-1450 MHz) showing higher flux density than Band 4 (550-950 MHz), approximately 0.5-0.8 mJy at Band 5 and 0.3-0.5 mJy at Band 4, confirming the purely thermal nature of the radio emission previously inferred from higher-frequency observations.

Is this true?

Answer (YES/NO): NO